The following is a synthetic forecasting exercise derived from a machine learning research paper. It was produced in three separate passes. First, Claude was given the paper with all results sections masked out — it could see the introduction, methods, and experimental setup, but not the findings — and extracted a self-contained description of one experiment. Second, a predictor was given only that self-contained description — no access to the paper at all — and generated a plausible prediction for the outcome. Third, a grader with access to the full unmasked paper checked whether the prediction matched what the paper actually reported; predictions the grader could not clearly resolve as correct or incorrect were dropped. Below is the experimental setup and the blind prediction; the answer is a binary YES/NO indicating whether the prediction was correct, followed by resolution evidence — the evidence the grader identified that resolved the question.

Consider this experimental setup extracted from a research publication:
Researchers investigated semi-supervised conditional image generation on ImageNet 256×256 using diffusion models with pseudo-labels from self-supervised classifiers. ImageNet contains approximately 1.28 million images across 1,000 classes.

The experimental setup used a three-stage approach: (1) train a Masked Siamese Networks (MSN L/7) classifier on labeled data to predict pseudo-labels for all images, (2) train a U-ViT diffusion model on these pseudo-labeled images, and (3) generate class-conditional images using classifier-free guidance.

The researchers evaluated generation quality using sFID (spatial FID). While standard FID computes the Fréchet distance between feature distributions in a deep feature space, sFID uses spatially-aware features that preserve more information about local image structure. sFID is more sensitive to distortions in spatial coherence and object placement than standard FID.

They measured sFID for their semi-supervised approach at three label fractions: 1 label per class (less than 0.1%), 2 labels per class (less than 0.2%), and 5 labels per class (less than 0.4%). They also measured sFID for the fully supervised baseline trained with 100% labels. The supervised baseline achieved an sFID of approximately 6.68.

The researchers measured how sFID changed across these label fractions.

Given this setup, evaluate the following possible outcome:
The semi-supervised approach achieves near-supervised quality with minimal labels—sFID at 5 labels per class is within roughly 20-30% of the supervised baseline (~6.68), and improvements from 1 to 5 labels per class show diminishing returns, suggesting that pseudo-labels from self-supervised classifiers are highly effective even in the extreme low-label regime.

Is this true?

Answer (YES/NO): NO